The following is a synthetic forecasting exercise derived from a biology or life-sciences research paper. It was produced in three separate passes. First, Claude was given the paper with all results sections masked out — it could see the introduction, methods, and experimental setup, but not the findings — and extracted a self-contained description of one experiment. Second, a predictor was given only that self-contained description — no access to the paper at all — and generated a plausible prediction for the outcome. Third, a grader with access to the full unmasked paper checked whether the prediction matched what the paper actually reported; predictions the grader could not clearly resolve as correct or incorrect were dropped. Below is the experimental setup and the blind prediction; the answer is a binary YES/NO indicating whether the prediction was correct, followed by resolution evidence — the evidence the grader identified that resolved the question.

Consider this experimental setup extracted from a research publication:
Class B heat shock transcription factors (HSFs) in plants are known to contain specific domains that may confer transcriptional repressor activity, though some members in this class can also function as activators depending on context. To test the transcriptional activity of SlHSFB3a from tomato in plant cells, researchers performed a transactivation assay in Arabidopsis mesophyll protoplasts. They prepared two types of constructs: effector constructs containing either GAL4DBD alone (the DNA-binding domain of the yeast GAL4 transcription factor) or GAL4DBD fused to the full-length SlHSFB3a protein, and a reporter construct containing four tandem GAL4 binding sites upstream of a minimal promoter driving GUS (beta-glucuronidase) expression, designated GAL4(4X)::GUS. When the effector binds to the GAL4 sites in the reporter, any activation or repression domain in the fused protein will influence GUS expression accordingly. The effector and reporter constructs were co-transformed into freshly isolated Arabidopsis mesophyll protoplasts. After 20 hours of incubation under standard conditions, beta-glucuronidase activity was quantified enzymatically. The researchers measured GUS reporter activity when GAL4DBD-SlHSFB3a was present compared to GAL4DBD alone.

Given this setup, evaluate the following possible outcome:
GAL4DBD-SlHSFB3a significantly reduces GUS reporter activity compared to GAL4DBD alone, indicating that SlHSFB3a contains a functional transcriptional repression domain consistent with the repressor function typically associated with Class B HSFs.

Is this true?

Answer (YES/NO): YES